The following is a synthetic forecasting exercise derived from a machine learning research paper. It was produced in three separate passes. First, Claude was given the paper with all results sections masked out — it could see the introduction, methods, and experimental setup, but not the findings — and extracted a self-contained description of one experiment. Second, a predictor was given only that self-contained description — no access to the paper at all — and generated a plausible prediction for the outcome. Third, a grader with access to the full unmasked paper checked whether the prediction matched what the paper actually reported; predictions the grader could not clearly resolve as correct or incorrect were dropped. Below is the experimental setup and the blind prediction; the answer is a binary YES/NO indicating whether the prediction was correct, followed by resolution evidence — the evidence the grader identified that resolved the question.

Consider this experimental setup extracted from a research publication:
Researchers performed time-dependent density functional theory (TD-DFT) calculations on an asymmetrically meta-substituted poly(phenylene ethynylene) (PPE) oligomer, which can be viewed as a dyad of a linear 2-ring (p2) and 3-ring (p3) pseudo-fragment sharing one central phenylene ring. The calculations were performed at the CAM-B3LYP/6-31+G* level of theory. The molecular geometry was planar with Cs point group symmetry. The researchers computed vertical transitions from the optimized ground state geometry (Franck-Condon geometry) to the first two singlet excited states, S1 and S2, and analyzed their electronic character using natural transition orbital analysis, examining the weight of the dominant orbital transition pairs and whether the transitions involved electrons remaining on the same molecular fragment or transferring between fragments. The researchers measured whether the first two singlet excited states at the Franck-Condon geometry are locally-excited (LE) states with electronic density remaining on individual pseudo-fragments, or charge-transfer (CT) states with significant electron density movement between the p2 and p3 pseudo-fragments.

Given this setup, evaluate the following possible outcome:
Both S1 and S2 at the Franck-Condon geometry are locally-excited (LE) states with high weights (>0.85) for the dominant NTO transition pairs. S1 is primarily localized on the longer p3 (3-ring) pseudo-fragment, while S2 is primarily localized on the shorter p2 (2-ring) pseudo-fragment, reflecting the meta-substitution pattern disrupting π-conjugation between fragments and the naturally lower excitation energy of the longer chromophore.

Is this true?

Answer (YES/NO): YES